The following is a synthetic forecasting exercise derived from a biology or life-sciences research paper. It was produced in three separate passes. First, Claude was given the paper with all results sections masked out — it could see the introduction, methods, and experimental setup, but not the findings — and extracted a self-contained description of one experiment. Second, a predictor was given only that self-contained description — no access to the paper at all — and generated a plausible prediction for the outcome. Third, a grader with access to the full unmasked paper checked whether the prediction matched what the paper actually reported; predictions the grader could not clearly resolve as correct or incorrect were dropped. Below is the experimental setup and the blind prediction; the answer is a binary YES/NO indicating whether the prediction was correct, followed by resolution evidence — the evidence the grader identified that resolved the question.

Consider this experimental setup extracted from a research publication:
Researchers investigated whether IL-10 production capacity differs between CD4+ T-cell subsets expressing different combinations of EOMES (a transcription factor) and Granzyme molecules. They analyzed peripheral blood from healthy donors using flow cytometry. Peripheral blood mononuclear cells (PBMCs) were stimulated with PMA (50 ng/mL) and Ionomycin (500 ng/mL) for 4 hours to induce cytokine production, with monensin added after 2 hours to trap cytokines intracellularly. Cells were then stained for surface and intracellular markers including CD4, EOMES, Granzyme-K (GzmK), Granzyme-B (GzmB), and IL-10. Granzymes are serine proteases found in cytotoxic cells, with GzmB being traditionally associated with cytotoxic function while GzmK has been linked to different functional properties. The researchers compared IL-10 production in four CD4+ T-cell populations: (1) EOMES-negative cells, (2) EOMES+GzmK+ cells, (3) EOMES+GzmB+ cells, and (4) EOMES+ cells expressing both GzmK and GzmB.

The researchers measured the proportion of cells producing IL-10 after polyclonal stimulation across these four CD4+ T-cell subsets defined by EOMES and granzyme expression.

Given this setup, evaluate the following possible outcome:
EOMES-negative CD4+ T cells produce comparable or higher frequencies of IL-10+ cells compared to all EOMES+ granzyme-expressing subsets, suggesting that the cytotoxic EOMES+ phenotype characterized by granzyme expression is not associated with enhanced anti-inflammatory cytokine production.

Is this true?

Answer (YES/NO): NO